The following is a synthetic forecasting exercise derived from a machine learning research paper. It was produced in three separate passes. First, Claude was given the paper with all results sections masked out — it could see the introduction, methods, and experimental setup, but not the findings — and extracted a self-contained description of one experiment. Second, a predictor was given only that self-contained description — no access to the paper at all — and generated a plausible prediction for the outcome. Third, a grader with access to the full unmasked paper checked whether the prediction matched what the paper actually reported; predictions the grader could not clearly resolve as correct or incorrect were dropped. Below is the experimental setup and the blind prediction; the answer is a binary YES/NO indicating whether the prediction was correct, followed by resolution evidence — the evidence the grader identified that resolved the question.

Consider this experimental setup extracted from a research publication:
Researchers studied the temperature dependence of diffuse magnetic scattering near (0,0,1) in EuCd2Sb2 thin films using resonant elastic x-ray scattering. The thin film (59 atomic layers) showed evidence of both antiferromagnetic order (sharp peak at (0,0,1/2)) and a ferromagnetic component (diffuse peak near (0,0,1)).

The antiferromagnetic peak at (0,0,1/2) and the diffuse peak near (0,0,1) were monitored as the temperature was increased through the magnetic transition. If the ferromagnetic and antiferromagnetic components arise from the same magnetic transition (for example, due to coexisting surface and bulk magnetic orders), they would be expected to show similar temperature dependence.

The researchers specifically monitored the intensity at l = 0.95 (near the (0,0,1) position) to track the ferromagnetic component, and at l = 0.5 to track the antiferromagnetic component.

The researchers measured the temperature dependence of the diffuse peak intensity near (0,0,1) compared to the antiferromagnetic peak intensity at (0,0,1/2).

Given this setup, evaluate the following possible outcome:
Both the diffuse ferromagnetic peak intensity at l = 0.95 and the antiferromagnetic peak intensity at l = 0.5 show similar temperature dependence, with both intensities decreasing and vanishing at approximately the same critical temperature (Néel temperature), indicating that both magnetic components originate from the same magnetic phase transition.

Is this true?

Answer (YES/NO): NO